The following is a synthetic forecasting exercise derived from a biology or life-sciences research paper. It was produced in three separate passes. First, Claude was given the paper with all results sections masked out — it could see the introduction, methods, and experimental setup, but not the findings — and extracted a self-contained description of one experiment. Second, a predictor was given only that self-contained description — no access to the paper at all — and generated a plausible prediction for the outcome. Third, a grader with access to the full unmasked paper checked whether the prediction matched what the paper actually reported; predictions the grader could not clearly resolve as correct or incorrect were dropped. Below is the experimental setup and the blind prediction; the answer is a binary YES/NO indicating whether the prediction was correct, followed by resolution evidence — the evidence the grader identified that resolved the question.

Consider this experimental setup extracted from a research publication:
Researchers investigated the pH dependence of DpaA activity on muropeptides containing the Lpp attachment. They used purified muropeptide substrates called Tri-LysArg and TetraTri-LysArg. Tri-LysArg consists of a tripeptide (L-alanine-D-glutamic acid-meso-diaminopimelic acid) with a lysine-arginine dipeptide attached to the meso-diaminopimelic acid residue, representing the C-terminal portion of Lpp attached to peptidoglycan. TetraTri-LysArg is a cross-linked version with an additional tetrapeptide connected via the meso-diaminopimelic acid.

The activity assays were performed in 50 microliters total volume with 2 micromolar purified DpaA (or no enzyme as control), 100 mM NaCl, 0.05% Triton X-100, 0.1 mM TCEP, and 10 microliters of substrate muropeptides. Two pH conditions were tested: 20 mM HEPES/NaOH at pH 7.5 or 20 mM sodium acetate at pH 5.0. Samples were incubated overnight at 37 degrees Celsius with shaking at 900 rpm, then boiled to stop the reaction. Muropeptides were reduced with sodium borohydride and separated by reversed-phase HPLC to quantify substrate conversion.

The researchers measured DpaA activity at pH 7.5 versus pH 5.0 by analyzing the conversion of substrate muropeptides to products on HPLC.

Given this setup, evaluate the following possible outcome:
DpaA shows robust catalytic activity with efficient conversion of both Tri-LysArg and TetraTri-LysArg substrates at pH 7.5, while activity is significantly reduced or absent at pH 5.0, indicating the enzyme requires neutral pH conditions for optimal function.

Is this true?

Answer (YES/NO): NO